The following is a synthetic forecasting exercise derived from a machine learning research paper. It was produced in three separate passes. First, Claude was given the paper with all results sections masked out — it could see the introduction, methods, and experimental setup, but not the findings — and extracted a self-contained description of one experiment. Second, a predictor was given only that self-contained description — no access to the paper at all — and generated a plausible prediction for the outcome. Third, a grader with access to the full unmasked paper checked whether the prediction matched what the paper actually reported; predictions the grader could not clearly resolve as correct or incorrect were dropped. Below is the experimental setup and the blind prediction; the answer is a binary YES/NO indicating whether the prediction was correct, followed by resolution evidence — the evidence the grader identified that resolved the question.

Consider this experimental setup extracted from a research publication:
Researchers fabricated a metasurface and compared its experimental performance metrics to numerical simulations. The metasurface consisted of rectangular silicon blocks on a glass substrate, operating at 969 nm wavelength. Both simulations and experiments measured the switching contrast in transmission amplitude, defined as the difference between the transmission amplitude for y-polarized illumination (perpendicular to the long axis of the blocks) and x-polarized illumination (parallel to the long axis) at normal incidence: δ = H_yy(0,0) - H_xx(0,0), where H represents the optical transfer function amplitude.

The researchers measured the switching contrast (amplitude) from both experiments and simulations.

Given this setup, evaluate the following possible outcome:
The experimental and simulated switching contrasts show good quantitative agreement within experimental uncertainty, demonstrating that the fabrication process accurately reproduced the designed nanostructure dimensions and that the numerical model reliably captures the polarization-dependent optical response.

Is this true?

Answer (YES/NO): NO